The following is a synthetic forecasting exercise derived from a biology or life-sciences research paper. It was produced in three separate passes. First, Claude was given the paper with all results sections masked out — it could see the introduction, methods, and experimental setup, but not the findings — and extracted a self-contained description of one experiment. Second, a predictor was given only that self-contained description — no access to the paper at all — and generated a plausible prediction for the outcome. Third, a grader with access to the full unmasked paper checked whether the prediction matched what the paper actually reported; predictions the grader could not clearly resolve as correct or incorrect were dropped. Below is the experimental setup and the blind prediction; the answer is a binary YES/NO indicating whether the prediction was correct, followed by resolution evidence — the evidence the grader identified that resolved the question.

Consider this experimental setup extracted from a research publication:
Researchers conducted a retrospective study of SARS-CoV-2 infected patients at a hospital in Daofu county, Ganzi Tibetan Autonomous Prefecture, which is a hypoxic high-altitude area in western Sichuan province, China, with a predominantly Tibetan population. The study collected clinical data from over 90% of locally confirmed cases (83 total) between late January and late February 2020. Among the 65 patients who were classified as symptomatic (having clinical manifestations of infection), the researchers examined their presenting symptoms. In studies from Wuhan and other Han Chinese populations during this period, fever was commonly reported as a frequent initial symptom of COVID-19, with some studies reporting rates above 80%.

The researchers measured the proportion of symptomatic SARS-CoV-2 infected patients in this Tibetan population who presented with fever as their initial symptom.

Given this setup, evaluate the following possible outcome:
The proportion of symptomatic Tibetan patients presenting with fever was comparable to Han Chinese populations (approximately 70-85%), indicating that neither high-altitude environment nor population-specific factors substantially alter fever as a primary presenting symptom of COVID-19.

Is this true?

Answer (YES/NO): NO